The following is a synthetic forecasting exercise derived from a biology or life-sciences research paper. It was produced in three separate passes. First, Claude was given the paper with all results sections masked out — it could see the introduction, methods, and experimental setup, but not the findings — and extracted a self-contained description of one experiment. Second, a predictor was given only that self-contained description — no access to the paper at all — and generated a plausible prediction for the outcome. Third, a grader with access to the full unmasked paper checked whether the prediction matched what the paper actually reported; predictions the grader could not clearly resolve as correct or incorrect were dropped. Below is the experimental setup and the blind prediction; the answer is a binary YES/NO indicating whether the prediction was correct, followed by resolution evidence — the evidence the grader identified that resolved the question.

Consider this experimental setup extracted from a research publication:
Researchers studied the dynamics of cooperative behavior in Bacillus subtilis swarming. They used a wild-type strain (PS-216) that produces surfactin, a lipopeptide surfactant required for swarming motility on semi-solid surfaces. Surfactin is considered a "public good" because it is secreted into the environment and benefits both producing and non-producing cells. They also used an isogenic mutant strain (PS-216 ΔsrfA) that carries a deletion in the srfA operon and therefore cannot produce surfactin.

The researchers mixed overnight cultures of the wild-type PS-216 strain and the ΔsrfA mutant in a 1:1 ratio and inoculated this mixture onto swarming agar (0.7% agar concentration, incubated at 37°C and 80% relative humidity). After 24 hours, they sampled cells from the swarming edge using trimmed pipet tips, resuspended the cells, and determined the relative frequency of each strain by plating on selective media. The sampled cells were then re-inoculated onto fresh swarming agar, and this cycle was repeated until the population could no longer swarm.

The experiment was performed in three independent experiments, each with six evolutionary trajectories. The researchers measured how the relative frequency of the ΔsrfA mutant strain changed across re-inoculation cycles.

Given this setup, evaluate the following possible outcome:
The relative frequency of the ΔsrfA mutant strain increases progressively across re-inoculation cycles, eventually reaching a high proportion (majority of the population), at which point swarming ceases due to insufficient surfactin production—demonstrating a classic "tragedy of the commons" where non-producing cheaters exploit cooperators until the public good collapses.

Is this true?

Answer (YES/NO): YES